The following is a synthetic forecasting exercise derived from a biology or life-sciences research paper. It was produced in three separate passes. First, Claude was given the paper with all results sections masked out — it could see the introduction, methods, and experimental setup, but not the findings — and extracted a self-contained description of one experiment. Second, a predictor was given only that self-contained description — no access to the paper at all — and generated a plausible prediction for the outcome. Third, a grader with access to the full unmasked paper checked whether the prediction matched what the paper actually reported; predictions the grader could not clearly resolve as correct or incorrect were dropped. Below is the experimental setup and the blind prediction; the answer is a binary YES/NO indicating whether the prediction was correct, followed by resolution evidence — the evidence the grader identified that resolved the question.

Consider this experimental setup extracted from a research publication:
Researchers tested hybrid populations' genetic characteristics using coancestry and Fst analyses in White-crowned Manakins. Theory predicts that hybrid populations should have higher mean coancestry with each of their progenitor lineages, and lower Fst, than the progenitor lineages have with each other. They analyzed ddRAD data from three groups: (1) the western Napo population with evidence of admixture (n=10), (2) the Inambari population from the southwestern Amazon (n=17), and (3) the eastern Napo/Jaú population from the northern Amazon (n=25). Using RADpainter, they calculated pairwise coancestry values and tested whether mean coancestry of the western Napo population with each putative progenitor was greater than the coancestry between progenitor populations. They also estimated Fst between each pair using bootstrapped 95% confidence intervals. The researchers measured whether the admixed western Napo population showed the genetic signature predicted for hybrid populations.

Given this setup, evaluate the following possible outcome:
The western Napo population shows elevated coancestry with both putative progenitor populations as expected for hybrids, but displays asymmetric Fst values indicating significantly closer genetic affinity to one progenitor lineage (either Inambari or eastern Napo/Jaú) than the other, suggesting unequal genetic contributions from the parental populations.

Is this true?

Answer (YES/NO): NO